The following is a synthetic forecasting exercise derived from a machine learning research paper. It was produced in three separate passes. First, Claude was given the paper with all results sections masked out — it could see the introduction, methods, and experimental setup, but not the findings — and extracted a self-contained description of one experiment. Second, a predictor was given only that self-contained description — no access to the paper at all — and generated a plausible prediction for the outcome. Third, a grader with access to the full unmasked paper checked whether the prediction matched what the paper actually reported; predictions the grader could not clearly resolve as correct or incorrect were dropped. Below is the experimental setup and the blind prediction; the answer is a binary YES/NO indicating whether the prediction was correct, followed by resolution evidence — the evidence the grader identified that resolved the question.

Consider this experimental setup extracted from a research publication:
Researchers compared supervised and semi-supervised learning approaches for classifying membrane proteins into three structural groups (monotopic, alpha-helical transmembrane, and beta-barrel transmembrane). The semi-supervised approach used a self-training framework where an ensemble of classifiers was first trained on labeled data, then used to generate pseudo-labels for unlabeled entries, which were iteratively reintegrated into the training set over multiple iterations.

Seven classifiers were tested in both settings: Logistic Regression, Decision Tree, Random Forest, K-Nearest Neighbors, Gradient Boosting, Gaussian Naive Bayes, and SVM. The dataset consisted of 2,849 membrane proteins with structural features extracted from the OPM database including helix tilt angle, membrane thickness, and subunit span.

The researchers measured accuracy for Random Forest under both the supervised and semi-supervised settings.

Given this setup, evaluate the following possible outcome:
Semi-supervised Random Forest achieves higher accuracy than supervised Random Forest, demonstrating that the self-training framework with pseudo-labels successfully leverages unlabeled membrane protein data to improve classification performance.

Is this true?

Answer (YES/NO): YES